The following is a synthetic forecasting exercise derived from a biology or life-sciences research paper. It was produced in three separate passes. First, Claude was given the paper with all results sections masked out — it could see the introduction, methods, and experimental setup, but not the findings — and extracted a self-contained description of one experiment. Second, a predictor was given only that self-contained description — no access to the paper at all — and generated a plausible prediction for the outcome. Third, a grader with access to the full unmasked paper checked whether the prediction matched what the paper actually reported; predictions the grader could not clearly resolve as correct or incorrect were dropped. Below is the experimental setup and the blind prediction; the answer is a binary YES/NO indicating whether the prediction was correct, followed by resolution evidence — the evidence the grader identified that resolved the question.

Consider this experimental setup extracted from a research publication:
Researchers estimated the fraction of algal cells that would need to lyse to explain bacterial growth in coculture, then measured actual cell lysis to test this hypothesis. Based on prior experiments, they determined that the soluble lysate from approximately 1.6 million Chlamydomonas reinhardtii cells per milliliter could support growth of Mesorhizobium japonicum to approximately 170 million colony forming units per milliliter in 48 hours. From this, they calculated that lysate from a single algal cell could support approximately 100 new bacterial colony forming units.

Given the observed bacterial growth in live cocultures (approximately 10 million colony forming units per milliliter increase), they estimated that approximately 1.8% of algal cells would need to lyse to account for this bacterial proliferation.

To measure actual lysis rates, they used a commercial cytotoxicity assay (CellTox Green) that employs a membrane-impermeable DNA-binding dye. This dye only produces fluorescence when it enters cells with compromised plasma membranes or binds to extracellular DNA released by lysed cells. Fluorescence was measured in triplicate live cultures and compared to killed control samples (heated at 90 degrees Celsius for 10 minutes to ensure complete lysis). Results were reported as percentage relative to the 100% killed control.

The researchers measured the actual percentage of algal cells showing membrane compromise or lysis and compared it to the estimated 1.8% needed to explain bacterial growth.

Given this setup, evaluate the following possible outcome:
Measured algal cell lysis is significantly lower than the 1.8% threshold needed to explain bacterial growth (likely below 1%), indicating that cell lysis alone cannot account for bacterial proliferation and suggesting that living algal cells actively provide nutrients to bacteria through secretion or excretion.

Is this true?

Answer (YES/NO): NO